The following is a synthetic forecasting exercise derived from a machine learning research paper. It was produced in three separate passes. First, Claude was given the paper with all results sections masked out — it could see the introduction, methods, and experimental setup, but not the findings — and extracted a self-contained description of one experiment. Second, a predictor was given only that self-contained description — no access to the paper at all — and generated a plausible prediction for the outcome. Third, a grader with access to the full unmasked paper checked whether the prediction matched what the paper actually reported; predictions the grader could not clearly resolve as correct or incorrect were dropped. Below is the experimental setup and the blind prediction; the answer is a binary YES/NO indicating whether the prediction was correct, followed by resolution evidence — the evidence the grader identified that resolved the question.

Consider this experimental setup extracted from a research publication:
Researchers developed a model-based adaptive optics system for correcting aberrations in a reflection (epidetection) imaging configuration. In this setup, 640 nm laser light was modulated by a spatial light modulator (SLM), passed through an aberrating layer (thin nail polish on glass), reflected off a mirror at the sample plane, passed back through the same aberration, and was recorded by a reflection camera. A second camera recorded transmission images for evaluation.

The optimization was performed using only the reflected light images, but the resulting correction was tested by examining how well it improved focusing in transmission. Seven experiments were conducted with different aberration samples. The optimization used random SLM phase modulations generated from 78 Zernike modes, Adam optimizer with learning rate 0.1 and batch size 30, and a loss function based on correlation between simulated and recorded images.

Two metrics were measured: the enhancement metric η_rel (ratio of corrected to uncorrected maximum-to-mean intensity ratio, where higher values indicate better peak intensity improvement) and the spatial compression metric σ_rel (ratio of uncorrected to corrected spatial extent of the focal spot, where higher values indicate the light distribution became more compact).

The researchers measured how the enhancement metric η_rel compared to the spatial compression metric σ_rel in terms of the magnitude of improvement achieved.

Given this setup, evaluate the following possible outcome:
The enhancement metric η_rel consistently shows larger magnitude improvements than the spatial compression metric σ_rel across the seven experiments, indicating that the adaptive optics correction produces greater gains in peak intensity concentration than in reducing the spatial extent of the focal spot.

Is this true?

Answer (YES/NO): NO